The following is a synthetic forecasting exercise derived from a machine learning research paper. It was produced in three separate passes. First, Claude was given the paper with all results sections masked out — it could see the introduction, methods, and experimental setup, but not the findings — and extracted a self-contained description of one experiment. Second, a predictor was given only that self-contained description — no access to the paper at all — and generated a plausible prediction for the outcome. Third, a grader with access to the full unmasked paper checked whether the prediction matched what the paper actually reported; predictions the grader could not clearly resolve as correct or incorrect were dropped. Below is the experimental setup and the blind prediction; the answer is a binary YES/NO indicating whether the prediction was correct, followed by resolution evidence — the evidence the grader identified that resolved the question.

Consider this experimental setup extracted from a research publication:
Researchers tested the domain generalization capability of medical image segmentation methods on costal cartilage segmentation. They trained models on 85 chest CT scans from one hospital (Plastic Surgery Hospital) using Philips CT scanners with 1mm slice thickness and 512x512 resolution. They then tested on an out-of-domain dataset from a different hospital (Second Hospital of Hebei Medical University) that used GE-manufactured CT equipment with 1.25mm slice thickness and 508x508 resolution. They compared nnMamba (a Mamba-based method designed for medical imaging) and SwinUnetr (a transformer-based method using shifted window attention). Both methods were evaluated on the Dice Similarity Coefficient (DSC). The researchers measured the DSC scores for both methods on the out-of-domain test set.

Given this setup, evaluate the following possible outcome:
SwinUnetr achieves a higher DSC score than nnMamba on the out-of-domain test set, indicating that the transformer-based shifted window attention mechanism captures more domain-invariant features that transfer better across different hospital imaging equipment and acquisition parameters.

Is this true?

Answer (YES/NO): NO